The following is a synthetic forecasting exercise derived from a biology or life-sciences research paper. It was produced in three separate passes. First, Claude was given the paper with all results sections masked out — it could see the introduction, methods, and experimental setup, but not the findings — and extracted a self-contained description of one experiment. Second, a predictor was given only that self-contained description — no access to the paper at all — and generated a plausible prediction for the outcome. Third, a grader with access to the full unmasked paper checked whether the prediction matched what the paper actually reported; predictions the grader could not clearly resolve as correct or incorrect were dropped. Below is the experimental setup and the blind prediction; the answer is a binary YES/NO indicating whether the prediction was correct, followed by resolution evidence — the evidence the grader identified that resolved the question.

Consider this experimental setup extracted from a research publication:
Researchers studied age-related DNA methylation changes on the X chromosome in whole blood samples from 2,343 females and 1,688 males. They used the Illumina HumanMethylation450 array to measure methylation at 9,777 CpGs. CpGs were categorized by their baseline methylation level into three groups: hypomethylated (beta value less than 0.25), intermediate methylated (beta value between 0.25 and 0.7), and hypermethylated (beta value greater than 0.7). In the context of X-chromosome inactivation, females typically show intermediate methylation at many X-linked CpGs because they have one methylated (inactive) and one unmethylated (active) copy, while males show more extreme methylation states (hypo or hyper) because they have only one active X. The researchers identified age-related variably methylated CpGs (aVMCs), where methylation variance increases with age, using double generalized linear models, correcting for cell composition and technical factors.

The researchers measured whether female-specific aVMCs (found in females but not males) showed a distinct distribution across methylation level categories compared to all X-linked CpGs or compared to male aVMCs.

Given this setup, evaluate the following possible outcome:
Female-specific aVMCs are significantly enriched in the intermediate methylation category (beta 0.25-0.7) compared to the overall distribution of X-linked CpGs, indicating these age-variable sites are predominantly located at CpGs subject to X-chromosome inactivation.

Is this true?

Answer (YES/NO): YES